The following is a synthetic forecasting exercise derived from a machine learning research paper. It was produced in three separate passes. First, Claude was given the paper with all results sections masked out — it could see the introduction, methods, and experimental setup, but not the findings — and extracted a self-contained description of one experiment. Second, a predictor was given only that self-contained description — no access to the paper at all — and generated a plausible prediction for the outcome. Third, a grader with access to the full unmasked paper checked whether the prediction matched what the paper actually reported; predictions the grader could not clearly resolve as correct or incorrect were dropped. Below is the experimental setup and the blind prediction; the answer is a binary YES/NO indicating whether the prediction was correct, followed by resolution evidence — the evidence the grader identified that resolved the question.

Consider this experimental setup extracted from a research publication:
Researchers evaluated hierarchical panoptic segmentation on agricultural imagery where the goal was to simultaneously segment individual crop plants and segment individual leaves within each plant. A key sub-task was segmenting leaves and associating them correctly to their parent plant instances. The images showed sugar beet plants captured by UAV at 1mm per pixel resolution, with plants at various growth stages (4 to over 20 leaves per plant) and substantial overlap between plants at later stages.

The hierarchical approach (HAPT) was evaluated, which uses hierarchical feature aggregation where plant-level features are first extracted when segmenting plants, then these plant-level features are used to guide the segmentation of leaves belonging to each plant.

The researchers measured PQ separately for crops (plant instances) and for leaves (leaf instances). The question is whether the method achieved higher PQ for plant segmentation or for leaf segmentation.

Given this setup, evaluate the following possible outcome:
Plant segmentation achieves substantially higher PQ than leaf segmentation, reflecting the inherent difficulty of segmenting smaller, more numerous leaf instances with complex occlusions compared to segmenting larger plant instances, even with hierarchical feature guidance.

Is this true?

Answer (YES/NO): YES